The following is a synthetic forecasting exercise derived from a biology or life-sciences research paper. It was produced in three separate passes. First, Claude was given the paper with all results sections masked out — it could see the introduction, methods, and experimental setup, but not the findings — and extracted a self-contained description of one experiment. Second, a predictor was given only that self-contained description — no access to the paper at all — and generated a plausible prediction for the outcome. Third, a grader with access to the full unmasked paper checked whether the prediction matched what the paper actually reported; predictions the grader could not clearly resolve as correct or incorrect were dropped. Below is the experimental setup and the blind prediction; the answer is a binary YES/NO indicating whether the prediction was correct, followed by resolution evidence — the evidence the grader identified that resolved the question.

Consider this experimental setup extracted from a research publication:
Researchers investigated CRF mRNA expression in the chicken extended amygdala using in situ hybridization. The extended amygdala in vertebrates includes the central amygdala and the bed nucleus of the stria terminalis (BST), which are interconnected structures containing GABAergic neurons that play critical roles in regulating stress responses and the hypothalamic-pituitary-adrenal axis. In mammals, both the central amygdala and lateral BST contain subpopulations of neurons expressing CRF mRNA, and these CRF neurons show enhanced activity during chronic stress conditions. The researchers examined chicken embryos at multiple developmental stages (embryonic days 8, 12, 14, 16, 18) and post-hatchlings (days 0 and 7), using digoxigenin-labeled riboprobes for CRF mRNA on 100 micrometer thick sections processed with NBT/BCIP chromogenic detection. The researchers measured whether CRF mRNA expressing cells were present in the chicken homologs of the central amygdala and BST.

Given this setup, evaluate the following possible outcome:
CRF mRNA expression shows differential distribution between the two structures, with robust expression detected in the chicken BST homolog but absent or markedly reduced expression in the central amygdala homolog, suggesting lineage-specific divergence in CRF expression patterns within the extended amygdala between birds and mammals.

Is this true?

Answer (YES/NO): NO